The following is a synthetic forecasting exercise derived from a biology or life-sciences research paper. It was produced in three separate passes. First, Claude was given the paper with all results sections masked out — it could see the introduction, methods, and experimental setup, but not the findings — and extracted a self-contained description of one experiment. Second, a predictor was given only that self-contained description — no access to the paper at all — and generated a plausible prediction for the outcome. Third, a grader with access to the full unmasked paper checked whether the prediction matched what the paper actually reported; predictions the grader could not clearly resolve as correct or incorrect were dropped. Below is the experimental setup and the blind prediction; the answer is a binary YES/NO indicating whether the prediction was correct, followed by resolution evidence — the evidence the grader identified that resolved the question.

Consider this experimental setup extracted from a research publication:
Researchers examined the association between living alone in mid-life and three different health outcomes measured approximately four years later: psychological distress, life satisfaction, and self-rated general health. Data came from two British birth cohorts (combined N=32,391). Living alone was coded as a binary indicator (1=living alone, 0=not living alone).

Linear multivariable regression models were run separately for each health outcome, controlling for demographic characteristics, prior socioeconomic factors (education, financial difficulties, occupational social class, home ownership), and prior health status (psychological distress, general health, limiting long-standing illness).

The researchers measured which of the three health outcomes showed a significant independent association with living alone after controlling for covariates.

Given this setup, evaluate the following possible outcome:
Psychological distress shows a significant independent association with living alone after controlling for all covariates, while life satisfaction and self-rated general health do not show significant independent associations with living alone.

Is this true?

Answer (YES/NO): NO